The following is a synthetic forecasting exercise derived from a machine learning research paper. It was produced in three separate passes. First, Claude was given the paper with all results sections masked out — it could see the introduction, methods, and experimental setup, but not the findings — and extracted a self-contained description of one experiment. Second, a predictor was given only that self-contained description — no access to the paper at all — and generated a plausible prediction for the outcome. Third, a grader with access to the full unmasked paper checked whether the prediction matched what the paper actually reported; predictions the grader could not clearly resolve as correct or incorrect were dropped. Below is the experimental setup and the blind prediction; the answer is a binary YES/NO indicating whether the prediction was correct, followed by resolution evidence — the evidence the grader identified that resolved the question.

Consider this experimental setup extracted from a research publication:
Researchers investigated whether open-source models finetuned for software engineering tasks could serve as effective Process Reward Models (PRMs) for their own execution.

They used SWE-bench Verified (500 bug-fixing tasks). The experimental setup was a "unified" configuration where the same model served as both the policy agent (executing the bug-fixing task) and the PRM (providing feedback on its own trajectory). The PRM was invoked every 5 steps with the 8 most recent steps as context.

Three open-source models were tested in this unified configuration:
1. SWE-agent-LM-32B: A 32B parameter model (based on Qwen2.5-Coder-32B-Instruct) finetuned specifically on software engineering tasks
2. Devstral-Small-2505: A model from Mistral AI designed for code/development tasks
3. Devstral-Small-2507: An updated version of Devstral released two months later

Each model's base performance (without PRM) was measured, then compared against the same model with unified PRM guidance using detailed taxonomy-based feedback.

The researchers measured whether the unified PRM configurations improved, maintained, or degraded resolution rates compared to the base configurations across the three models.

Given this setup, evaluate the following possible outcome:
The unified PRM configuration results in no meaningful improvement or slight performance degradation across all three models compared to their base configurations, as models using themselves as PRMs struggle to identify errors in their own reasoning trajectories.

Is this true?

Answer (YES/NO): YES